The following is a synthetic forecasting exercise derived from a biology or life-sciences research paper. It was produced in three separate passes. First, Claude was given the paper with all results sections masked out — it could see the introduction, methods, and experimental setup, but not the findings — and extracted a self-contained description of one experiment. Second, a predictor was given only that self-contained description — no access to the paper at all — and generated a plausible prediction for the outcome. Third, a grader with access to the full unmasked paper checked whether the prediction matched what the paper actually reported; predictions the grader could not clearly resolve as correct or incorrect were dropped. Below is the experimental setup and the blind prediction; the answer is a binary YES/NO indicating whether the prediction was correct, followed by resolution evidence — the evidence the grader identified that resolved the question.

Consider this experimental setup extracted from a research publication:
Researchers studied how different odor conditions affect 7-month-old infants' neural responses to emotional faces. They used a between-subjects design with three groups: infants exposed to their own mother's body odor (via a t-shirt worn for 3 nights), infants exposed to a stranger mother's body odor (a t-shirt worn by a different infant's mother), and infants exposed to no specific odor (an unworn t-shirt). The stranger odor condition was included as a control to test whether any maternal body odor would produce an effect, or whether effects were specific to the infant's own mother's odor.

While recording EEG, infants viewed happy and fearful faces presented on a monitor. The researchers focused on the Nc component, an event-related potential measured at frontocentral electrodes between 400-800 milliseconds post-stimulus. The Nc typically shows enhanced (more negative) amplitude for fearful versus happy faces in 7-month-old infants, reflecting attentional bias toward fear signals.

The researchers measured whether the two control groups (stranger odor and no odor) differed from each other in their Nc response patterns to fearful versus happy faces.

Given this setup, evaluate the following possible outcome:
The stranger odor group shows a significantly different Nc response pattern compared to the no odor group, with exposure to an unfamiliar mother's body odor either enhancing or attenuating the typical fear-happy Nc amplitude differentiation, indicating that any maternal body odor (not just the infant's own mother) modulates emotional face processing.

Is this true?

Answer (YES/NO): NO